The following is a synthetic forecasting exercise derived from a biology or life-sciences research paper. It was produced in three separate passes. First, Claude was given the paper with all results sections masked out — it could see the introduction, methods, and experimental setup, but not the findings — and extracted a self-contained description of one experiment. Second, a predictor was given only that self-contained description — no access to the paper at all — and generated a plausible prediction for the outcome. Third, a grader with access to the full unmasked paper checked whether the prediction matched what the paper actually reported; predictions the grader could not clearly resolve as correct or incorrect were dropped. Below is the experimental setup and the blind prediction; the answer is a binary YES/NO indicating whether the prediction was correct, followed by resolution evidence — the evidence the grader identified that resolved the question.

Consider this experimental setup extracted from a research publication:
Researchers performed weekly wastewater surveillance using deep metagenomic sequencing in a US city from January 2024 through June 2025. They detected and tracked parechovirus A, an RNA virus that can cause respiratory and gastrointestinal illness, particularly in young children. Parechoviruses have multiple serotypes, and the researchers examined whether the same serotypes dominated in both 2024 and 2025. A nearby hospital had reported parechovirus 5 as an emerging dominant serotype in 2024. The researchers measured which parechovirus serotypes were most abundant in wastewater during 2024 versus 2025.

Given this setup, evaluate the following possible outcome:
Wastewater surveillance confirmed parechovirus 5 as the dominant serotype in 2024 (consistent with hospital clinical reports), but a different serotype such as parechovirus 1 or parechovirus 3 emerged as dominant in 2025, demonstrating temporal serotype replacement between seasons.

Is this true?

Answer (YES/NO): YES